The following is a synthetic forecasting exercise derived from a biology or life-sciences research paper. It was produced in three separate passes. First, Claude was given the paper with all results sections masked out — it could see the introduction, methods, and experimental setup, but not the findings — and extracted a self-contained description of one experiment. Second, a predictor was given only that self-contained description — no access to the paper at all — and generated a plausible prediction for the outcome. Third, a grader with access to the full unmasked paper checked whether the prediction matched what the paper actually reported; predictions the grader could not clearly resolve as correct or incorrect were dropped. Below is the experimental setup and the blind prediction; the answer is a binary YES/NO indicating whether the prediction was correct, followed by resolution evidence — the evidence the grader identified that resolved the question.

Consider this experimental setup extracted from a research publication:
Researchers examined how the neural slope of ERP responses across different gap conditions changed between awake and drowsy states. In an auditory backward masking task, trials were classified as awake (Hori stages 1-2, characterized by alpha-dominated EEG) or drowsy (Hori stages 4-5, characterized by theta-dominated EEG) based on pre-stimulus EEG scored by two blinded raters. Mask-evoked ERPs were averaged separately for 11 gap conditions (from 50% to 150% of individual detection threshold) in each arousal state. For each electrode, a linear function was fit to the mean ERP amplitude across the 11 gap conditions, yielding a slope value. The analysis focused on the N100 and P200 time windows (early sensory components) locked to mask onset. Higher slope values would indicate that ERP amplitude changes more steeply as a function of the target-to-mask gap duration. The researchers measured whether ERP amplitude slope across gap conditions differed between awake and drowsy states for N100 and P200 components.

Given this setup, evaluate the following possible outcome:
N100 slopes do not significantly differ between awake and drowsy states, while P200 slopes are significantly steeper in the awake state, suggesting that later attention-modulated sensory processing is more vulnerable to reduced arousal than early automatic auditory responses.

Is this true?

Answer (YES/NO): NO